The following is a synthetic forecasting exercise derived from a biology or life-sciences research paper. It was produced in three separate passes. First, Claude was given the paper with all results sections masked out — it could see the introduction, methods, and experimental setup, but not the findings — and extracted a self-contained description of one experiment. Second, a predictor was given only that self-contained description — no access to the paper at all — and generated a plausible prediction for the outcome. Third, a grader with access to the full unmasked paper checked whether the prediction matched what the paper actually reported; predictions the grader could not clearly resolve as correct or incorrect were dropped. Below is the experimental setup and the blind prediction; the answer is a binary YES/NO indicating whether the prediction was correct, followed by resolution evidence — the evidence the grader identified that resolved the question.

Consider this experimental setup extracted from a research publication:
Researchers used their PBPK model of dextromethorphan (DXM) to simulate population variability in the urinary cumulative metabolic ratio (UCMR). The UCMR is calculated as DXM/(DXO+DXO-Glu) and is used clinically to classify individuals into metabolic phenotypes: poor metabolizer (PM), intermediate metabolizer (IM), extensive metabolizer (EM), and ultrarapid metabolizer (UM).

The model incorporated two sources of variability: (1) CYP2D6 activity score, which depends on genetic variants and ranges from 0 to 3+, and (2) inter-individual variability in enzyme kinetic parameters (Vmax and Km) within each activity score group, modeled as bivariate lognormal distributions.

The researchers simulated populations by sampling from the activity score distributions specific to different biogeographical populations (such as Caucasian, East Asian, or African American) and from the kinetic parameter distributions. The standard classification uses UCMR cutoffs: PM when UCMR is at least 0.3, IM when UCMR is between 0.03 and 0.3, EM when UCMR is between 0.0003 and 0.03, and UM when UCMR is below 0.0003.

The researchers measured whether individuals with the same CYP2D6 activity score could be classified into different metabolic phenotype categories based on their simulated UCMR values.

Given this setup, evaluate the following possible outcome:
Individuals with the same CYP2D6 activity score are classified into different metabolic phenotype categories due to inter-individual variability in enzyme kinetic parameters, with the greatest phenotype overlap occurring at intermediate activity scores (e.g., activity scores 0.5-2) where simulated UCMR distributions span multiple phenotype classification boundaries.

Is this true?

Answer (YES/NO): NO